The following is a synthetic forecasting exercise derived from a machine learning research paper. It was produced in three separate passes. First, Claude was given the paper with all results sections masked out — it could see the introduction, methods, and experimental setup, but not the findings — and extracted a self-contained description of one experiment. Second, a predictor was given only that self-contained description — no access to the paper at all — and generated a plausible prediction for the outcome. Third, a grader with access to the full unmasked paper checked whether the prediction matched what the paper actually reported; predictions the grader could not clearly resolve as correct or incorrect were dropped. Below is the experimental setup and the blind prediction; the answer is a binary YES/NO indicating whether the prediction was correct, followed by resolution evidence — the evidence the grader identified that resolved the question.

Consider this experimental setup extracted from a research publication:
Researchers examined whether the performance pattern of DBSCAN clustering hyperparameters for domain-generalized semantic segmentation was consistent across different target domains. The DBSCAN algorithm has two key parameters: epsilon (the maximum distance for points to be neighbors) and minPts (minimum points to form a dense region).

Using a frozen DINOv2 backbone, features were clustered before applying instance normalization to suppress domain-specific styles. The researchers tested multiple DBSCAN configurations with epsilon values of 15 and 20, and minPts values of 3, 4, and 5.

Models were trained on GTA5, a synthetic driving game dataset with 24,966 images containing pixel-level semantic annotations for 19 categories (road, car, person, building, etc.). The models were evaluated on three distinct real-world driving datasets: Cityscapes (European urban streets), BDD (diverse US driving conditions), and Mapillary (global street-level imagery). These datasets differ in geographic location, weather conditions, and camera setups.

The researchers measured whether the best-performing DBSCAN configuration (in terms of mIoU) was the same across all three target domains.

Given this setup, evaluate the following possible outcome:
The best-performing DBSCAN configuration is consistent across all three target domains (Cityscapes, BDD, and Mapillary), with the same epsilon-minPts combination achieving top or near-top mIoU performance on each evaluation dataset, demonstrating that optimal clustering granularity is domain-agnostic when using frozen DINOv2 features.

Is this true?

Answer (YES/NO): YES